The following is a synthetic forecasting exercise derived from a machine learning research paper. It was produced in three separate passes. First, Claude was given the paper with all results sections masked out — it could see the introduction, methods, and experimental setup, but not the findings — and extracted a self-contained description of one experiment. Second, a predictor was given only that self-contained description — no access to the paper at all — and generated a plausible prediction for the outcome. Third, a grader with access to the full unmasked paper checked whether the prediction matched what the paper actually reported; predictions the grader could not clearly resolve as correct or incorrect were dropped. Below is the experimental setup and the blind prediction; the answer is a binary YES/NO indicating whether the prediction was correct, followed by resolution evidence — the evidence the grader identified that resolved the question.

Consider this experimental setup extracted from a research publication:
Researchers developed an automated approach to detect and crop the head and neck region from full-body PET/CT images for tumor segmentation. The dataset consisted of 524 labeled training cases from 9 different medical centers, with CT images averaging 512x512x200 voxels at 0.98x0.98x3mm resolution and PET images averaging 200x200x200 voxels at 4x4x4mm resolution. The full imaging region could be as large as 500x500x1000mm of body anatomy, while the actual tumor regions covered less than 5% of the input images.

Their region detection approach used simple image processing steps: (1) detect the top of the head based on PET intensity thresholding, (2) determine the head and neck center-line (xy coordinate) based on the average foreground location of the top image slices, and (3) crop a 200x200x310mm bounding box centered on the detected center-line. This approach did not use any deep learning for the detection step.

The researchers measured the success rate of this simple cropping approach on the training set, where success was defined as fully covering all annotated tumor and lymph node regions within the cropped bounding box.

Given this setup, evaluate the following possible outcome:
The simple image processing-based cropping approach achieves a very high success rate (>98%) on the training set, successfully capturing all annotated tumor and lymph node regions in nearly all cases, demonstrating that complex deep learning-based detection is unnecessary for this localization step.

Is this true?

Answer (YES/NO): NO